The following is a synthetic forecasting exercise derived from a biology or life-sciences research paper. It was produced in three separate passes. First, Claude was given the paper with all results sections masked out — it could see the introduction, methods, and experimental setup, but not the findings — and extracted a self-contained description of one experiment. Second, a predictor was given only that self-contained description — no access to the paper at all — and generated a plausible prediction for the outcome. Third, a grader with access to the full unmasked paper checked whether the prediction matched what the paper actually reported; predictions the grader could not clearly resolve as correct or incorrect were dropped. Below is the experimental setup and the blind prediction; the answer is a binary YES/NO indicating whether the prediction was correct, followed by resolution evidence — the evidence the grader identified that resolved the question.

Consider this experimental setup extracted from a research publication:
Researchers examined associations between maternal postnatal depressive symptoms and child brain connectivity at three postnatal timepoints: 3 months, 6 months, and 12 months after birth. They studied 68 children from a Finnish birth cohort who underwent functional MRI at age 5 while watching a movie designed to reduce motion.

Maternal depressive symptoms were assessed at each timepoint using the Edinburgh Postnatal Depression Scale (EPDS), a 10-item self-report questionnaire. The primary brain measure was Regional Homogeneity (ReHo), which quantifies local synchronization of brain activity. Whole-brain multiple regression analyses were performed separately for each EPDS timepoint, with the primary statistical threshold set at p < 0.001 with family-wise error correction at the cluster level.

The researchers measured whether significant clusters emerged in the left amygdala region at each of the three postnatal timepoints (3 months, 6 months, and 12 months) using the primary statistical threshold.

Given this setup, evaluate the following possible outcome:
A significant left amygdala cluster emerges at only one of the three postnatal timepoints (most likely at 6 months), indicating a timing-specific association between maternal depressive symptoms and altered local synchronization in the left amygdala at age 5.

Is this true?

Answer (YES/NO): NO